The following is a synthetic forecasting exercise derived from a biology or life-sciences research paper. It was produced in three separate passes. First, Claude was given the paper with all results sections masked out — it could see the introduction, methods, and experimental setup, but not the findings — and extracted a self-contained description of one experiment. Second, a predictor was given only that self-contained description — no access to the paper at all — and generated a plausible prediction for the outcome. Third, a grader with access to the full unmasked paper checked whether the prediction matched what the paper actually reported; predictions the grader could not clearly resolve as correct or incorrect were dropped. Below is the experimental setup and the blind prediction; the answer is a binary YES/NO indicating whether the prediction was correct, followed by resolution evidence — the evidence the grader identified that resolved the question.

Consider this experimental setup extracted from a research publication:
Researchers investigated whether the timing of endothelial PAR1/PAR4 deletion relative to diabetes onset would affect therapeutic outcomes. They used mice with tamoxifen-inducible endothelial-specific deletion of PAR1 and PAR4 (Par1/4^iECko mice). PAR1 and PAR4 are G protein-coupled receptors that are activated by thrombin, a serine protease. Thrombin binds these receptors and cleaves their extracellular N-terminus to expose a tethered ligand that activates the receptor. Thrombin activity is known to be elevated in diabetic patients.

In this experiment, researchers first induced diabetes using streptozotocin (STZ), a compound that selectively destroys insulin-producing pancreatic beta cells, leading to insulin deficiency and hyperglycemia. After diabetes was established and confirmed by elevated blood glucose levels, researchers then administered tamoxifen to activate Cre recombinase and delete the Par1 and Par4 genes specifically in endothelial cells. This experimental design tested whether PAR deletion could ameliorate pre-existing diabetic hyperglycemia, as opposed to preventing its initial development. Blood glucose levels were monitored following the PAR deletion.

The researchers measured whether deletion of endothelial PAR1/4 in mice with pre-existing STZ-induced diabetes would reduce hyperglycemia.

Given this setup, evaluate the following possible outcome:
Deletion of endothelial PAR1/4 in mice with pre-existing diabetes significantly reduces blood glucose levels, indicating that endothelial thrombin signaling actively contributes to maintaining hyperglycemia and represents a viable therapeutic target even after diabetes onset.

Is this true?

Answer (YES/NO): NO